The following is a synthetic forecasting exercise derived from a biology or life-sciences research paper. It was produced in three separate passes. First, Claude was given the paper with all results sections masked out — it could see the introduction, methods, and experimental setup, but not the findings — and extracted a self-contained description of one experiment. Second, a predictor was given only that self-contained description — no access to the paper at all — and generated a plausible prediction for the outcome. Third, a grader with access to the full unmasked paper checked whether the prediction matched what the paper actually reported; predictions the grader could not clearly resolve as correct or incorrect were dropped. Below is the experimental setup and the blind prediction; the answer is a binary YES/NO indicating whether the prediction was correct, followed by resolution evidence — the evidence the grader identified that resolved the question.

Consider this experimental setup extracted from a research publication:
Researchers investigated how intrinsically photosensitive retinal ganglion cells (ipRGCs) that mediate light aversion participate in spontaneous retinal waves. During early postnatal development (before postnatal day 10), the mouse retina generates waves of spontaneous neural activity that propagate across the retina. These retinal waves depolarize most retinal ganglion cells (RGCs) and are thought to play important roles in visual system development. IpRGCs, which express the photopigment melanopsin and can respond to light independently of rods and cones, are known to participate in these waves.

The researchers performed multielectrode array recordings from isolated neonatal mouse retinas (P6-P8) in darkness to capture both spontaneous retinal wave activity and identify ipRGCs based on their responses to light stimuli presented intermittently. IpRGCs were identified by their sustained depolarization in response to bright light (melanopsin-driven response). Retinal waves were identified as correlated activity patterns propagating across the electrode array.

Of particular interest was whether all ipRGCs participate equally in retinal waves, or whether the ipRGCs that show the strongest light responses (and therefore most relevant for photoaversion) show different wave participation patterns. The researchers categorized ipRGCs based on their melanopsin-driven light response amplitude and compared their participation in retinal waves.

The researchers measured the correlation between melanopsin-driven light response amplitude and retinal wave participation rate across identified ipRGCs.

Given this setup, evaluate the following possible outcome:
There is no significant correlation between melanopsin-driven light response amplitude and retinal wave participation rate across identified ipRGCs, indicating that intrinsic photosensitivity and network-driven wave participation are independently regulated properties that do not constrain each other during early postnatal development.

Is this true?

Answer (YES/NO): NO